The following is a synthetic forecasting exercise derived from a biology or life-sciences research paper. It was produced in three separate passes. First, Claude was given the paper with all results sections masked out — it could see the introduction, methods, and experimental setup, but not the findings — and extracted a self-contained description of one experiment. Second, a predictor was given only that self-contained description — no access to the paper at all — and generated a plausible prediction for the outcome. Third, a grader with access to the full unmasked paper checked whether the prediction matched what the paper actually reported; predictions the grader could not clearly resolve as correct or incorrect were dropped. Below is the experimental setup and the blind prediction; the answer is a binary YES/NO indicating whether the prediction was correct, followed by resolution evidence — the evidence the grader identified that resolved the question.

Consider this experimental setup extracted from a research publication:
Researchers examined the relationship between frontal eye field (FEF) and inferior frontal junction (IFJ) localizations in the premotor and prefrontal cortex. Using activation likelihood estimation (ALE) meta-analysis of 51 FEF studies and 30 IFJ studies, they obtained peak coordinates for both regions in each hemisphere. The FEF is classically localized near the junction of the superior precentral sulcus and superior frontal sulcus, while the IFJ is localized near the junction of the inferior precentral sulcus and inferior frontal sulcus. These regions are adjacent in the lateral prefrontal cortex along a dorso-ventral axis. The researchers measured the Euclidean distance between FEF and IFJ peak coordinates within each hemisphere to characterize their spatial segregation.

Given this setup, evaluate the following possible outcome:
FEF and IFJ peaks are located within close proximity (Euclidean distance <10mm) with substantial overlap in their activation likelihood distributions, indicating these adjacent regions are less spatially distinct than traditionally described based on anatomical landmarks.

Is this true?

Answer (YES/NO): NO